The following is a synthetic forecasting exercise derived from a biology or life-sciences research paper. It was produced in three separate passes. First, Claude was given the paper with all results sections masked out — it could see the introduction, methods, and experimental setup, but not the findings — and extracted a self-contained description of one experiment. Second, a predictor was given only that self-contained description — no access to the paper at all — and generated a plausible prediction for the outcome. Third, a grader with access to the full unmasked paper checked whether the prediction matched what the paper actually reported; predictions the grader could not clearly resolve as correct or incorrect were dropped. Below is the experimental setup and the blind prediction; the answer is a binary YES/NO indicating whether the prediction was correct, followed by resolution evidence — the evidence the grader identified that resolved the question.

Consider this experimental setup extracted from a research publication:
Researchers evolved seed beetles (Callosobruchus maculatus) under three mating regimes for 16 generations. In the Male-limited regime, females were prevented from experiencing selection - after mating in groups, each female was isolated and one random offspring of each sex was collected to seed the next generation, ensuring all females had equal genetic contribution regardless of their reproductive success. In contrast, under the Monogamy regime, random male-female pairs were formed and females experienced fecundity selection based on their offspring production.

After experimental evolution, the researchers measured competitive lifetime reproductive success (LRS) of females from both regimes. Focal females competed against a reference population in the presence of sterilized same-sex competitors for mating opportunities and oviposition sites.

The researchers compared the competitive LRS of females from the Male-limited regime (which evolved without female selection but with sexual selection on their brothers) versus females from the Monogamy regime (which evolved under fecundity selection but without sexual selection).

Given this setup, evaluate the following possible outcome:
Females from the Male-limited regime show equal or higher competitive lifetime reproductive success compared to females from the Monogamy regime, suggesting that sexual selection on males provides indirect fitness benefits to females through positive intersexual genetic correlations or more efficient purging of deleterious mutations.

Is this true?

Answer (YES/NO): YES